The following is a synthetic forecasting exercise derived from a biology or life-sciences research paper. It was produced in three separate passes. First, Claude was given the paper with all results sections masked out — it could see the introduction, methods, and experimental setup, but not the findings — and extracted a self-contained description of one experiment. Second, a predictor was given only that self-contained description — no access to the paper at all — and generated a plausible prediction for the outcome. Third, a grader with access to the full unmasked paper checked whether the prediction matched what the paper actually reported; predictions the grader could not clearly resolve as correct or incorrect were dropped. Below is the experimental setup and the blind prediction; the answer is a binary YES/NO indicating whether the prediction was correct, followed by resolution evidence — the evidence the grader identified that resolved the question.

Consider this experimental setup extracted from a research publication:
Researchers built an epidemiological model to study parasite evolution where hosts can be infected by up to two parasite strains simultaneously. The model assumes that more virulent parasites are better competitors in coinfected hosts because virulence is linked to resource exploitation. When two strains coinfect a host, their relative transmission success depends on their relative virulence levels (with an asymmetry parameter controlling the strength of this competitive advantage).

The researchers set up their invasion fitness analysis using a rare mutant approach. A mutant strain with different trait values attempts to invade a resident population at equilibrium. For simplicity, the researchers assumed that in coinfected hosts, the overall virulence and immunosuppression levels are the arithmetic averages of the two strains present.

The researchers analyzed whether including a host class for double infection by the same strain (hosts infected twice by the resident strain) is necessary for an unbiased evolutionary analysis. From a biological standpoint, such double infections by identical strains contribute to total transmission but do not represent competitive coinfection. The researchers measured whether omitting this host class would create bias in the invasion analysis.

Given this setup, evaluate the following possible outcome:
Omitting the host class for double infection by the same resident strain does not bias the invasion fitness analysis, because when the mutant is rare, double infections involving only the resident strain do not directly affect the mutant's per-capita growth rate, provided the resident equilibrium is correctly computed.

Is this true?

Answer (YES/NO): NO